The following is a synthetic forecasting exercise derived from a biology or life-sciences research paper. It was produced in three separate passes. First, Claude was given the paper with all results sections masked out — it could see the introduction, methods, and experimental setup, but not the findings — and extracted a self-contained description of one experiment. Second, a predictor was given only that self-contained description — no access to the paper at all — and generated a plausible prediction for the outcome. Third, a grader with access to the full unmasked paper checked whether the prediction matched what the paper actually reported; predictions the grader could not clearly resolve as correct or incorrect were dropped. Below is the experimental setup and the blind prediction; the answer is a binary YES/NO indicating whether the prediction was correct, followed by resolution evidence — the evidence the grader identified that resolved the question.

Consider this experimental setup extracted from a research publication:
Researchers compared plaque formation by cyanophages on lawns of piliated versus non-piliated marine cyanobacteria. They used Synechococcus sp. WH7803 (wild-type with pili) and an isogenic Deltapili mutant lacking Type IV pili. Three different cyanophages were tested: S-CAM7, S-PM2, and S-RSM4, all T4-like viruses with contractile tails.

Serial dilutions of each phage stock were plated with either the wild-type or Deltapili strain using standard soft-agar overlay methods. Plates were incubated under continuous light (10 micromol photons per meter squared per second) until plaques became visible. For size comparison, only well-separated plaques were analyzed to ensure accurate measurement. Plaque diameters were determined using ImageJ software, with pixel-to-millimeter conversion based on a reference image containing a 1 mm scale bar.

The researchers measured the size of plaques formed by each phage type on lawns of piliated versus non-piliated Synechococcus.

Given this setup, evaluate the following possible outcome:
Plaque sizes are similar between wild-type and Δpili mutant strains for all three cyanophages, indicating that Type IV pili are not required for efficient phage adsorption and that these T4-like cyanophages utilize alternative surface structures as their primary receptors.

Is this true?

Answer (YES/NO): YES